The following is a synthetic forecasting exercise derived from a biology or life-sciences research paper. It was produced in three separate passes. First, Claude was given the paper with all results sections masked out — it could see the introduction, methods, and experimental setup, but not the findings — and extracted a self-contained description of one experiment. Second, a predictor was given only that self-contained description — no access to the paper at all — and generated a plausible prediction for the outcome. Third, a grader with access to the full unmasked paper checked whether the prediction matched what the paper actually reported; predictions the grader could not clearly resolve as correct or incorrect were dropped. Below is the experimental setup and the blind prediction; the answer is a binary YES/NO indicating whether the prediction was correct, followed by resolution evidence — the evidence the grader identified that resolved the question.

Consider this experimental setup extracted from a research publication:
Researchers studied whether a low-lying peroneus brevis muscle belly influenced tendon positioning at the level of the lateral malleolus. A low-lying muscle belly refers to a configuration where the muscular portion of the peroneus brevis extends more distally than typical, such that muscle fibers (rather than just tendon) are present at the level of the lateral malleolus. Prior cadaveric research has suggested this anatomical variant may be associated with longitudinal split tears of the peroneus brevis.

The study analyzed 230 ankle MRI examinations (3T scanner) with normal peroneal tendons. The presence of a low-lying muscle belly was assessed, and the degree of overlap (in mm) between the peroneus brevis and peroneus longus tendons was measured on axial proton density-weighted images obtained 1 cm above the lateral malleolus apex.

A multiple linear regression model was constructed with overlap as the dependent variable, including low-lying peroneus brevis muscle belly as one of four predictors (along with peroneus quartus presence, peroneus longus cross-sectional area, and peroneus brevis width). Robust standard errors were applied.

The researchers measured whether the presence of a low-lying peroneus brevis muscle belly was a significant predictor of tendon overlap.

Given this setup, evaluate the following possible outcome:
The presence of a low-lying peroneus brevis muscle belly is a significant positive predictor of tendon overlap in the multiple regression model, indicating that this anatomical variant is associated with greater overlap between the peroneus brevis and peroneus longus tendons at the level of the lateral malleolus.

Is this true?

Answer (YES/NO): NO